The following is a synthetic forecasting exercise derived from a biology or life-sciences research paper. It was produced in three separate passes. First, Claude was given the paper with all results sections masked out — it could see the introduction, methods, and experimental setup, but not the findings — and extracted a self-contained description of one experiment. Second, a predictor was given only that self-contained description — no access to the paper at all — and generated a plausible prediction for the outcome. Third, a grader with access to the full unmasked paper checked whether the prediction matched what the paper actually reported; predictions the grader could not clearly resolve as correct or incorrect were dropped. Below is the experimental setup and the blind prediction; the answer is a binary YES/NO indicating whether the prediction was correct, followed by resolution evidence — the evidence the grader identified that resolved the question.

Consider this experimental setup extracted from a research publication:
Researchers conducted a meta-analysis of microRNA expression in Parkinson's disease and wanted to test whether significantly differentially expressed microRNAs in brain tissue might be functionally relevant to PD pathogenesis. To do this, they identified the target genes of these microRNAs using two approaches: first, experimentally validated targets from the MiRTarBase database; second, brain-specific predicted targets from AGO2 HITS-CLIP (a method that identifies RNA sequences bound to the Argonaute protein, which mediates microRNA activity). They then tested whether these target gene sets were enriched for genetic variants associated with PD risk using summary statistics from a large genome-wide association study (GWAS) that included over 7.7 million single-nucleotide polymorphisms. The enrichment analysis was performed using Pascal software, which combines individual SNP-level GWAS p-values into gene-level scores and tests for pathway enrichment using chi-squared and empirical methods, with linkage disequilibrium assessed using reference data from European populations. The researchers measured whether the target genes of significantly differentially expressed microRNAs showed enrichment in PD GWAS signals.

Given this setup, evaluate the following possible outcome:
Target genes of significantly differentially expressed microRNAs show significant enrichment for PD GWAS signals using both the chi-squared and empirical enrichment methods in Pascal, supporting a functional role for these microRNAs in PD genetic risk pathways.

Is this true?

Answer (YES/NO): NO